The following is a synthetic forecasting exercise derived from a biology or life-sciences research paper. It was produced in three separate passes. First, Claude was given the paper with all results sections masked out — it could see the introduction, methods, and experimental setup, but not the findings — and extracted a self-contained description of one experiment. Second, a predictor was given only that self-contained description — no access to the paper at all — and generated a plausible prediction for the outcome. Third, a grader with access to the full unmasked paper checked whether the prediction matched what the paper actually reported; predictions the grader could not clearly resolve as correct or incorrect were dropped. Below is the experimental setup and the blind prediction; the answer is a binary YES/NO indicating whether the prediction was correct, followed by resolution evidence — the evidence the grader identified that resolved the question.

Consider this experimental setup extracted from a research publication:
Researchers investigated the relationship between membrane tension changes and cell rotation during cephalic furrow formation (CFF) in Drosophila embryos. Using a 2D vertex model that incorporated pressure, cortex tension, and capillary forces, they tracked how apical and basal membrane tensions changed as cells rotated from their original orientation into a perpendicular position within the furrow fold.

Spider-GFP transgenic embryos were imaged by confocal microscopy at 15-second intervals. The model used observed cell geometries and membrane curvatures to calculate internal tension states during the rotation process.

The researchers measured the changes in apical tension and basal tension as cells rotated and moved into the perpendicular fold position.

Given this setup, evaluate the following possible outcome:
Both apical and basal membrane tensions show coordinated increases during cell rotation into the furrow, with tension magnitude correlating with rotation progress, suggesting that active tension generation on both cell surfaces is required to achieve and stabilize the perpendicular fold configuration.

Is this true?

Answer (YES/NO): NO